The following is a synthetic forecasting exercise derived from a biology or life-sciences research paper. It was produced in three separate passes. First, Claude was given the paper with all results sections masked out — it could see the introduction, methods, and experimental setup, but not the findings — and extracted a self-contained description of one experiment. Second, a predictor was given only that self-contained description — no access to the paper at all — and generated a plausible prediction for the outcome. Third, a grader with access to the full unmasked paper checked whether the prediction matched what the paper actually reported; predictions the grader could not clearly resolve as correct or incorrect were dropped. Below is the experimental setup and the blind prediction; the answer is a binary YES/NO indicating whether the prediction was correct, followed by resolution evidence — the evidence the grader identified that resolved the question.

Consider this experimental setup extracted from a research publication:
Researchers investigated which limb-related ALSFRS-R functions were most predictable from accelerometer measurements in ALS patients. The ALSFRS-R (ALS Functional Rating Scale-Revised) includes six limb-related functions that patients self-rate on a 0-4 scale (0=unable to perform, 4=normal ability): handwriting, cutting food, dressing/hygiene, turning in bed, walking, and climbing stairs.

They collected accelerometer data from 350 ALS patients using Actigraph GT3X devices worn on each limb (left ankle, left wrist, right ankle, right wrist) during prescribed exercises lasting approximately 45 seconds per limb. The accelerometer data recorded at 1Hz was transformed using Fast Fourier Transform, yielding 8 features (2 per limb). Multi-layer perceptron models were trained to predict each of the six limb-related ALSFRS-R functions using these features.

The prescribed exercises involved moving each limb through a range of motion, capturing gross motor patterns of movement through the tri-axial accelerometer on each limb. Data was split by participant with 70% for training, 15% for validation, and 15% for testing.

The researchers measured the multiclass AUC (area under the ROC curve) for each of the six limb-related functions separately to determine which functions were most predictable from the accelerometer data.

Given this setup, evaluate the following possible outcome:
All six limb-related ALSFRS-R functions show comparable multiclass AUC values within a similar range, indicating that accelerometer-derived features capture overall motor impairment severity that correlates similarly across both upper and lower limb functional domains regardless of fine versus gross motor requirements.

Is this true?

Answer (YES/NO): NO